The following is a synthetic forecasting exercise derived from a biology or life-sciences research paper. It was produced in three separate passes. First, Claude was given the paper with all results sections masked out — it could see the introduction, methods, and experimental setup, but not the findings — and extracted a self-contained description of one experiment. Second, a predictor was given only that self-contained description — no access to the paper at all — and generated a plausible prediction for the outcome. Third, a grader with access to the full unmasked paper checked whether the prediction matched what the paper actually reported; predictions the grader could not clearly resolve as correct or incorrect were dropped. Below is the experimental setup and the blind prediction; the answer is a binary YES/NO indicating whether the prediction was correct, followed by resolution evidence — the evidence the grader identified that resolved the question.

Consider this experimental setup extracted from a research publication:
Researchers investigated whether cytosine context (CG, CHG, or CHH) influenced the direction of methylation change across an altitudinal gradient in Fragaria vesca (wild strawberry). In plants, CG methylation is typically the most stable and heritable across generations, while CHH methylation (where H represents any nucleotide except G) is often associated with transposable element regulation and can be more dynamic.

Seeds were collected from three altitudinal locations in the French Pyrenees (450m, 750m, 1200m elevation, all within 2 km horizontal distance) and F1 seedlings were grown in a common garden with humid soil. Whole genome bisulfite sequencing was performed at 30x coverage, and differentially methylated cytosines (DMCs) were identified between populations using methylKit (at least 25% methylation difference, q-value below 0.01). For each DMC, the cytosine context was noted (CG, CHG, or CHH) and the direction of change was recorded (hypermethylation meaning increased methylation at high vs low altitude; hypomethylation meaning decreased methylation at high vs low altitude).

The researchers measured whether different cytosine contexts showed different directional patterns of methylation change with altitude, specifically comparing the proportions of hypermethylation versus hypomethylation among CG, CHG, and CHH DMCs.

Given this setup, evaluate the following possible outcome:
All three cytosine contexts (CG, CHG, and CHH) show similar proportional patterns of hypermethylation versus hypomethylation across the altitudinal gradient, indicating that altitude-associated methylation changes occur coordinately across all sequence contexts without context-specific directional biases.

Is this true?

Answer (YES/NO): NO